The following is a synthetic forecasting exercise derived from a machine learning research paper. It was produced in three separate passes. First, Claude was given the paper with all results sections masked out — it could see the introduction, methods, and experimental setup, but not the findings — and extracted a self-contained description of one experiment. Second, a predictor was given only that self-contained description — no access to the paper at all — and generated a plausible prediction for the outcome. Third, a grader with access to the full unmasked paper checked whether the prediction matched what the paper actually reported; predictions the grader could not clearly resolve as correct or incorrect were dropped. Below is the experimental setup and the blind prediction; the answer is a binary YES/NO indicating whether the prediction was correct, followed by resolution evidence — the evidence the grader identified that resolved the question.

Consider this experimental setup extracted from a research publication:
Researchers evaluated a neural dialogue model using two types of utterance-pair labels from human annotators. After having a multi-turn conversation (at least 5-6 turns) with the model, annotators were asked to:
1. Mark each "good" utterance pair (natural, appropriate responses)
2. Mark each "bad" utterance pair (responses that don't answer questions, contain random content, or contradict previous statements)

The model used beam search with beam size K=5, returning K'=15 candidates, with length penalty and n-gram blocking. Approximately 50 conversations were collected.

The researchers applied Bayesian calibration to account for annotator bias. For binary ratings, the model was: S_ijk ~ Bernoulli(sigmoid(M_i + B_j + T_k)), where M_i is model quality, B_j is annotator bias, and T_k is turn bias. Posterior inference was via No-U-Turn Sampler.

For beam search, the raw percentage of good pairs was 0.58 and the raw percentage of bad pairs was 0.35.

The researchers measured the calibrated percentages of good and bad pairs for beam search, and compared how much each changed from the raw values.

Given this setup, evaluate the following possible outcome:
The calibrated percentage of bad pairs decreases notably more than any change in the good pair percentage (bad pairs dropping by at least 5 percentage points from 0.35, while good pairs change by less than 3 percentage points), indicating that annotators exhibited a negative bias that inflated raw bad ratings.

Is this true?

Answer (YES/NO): NO